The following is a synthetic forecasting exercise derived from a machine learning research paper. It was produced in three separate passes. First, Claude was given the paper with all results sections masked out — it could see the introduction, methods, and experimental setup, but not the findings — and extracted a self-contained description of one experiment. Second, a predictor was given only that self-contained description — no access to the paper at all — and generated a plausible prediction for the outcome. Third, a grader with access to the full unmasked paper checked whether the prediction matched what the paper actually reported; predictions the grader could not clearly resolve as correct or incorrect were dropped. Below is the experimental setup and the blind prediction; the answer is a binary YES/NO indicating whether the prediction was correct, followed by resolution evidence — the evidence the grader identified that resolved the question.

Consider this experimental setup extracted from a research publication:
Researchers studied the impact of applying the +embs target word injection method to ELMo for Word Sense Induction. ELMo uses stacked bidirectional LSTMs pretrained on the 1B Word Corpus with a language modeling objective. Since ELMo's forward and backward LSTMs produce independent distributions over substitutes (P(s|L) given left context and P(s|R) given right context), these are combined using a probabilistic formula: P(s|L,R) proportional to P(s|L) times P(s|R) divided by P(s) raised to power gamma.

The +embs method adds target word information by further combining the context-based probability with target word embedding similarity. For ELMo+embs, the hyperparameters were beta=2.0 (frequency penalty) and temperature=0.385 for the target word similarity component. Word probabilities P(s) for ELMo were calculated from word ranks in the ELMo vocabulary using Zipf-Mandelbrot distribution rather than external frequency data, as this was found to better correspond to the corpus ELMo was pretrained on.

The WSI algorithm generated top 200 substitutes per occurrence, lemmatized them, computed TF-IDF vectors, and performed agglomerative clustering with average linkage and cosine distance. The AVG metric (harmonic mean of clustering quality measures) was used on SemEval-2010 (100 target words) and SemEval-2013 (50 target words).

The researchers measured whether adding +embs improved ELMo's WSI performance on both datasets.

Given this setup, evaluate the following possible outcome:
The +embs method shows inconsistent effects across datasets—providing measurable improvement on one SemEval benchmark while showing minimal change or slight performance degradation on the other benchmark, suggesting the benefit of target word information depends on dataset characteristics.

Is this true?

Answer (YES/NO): NO